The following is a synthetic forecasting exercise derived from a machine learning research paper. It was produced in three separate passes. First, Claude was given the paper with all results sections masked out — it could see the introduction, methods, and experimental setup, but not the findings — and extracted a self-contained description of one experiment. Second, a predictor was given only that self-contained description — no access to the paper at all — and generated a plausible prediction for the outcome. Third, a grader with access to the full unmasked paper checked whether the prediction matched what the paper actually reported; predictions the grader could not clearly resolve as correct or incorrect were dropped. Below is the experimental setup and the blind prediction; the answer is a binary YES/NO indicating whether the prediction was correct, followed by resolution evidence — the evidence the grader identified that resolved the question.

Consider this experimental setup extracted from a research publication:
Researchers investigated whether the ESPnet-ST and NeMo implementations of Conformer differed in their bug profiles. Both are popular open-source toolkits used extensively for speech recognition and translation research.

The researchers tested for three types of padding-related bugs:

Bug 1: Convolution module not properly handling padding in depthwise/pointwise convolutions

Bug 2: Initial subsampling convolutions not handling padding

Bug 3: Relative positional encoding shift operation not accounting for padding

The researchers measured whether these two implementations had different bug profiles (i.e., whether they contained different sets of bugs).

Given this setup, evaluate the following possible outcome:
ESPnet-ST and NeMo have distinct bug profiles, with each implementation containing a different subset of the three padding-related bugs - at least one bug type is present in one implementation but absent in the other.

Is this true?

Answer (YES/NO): YES